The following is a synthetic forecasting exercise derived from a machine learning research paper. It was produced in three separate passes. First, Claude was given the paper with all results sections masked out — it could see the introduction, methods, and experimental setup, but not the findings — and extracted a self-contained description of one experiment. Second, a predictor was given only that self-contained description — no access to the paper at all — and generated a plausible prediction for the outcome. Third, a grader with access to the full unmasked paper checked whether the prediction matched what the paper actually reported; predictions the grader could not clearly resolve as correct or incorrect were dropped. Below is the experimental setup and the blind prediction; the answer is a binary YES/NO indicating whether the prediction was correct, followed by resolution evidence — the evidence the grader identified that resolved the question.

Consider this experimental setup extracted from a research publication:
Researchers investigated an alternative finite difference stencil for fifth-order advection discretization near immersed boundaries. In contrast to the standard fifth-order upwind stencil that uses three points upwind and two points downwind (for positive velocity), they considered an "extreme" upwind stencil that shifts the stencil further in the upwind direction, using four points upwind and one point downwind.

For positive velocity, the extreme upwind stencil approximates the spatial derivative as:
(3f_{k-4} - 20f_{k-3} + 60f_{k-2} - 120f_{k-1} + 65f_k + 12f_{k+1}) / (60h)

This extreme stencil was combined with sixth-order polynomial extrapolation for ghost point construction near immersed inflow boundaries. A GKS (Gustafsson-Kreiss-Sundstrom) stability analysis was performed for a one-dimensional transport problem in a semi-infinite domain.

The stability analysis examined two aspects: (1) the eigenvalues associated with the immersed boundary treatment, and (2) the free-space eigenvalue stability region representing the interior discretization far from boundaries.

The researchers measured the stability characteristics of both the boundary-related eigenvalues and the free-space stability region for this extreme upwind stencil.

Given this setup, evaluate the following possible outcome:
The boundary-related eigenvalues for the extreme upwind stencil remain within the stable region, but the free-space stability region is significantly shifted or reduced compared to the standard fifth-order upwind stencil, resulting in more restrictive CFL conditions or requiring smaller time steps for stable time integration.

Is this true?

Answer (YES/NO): NO